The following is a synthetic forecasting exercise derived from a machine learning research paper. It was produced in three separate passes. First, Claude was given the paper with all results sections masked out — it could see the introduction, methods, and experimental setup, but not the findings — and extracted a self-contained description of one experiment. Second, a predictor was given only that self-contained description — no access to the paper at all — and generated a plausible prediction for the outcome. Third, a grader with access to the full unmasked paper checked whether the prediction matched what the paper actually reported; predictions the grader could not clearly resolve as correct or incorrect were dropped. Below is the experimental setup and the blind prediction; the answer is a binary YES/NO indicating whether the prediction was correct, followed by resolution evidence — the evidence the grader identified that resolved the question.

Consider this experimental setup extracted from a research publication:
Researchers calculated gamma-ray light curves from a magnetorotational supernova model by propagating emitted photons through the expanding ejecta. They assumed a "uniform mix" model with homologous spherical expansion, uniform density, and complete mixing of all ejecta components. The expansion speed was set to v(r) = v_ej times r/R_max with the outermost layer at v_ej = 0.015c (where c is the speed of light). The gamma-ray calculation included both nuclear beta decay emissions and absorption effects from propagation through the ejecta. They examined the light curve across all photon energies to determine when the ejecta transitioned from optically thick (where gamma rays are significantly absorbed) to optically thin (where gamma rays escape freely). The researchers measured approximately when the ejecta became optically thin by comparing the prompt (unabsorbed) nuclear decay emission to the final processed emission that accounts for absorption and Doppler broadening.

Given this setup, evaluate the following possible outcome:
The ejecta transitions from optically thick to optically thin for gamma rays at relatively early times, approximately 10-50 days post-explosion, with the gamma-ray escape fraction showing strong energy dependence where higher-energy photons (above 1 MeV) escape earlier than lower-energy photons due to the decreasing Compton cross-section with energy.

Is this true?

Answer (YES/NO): NO